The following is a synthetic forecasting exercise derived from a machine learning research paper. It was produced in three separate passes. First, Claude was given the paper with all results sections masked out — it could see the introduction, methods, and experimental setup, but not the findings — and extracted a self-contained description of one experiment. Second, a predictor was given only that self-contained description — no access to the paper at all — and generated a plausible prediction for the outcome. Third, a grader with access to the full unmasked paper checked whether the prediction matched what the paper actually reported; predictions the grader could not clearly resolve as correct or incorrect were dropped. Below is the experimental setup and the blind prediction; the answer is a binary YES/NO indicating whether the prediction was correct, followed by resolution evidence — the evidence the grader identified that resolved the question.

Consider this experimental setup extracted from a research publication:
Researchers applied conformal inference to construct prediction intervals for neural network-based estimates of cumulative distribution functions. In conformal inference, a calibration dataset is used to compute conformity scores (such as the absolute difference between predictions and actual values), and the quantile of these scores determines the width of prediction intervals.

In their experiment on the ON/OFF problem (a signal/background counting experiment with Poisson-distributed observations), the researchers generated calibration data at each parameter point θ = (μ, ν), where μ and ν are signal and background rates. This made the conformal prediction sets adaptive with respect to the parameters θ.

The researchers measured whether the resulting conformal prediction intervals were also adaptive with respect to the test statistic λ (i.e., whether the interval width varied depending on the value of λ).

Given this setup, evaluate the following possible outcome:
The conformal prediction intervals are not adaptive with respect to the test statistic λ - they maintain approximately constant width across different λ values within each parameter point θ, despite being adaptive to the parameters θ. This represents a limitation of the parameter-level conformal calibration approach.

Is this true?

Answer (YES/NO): YES